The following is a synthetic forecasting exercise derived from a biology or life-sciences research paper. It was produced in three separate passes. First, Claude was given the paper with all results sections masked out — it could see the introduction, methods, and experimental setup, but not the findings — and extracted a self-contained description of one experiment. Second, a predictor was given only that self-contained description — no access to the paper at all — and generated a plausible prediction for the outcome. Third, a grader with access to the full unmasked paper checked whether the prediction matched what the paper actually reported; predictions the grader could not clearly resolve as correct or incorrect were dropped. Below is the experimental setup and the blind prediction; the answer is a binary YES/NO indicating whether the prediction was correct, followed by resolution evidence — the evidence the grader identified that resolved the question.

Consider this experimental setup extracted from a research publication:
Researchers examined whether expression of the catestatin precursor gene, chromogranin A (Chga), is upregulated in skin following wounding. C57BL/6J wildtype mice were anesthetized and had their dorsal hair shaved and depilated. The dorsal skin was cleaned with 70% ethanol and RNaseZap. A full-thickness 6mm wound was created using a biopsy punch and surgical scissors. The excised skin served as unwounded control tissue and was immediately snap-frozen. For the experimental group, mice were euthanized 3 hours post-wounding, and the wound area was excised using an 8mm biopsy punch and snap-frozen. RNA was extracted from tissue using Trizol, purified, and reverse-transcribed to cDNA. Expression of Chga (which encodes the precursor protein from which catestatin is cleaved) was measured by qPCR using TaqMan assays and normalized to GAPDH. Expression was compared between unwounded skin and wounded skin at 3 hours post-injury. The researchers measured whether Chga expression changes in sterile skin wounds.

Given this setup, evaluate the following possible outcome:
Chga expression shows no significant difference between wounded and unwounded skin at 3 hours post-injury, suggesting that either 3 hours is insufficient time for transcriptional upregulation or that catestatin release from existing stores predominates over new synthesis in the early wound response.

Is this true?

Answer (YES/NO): YES